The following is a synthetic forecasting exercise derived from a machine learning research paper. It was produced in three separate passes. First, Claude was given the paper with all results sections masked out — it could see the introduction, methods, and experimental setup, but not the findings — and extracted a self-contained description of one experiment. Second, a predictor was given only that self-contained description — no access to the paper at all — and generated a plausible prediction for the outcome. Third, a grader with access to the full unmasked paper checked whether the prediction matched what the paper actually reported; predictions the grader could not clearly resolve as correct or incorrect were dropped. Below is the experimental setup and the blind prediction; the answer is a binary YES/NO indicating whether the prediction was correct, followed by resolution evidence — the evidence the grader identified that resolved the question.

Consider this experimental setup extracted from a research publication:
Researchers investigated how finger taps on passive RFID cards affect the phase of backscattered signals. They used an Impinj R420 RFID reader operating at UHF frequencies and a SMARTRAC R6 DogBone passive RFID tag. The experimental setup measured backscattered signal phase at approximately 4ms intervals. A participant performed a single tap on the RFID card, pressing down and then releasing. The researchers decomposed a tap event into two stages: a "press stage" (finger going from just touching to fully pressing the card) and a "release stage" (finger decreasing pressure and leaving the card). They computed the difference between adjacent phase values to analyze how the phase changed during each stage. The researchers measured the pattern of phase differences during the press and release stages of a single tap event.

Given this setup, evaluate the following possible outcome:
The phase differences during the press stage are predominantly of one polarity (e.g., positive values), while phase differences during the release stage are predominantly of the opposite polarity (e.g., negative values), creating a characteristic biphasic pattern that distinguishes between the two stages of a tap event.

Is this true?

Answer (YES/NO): YES